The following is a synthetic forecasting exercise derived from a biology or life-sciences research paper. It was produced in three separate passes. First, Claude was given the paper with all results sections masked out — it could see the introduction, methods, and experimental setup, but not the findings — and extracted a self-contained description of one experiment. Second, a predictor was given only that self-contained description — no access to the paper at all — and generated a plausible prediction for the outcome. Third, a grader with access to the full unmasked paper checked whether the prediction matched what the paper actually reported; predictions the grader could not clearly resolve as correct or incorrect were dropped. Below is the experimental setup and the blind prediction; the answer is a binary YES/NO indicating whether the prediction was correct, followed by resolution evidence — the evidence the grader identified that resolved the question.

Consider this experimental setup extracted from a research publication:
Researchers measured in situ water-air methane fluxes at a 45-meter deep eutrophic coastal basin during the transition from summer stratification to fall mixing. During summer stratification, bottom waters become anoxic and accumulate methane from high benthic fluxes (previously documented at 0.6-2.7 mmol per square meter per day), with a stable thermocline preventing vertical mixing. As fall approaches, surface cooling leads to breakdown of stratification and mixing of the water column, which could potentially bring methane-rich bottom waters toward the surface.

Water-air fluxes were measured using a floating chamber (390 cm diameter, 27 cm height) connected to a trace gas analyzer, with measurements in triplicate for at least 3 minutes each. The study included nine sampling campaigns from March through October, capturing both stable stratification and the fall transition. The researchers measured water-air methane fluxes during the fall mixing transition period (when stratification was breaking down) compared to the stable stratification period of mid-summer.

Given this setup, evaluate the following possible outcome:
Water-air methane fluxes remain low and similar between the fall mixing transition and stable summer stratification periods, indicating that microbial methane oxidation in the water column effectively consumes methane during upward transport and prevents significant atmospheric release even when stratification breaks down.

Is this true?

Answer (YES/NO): NO